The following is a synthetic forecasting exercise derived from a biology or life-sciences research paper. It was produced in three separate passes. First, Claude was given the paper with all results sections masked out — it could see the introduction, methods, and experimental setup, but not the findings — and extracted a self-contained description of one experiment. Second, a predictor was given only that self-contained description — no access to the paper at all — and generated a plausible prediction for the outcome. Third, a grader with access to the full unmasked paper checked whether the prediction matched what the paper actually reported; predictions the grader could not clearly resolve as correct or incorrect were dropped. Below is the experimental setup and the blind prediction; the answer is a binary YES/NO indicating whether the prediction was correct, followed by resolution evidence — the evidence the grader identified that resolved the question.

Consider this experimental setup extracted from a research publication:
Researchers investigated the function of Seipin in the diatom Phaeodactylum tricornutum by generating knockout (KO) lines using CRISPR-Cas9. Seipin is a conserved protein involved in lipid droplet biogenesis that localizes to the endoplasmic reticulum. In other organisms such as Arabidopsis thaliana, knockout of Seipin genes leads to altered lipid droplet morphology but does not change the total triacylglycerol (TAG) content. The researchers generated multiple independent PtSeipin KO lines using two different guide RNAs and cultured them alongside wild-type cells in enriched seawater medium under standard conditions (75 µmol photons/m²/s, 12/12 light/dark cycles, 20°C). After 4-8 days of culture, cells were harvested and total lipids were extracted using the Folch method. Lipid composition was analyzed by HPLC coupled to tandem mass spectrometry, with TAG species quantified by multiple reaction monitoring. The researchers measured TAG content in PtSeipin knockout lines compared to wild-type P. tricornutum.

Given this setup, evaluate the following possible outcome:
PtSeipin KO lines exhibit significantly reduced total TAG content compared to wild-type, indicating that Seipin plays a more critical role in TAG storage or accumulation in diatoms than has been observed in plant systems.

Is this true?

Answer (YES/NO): NO